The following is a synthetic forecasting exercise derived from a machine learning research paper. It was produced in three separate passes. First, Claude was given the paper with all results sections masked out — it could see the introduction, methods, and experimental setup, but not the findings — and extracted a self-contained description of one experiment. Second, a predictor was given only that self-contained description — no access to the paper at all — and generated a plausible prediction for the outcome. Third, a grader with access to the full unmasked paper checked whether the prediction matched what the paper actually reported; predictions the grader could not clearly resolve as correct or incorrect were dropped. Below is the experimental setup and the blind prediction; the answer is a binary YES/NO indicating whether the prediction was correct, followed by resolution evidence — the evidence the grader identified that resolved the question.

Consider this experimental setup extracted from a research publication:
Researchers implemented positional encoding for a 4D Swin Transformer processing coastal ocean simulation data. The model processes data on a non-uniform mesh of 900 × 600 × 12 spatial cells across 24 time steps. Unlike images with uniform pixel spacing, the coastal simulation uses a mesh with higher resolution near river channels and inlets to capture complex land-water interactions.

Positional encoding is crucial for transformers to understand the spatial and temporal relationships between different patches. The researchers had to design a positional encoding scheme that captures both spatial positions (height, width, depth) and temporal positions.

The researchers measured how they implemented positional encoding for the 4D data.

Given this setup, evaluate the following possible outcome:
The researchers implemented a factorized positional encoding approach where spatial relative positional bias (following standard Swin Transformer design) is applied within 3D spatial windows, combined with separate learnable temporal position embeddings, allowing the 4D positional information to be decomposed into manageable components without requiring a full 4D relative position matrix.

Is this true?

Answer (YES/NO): NO